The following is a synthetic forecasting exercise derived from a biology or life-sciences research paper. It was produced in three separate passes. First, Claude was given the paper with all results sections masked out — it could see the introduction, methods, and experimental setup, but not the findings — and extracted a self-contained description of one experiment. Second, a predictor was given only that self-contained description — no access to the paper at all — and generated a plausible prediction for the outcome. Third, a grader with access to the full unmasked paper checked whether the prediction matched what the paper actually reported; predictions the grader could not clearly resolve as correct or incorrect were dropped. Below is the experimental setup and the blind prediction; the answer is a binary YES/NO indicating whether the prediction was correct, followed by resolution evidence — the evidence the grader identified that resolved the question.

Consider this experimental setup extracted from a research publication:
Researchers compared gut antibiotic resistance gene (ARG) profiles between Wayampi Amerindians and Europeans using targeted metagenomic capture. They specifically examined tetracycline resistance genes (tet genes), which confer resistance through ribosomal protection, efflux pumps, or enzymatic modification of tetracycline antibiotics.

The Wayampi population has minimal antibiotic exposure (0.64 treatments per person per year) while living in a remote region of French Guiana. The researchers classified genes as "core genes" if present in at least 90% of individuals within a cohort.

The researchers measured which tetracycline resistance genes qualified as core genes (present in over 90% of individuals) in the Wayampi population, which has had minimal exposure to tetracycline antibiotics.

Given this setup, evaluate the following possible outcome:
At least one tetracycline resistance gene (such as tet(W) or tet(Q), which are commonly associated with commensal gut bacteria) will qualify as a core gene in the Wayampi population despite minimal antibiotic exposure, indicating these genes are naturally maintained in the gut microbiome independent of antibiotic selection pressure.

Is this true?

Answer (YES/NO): YES